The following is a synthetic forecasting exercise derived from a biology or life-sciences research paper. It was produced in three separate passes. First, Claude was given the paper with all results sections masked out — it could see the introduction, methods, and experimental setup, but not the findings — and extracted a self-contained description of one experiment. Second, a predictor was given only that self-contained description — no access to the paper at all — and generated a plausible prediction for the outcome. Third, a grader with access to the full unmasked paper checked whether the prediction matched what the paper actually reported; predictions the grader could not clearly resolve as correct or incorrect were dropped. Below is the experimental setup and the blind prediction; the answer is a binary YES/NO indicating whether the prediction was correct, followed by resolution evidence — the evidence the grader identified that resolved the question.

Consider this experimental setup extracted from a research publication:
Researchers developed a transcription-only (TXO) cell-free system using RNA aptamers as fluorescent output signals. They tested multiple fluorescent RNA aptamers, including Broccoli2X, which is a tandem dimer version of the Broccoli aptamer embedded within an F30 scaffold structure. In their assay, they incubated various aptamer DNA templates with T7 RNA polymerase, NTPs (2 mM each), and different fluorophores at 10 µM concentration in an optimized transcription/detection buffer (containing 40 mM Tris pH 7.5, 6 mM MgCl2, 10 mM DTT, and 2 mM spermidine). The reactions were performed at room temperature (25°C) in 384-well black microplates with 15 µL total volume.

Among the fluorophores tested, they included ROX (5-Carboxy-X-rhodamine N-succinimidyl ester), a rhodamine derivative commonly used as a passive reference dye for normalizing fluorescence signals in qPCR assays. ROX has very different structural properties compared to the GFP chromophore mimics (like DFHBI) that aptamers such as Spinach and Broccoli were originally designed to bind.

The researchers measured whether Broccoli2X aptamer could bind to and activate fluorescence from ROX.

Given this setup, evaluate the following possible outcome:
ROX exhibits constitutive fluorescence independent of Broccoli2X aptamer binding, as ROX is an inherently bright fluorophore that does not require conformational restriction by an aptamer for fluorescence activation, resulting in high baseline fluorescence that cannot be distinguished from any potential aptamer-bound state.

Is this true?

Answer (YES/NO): NO